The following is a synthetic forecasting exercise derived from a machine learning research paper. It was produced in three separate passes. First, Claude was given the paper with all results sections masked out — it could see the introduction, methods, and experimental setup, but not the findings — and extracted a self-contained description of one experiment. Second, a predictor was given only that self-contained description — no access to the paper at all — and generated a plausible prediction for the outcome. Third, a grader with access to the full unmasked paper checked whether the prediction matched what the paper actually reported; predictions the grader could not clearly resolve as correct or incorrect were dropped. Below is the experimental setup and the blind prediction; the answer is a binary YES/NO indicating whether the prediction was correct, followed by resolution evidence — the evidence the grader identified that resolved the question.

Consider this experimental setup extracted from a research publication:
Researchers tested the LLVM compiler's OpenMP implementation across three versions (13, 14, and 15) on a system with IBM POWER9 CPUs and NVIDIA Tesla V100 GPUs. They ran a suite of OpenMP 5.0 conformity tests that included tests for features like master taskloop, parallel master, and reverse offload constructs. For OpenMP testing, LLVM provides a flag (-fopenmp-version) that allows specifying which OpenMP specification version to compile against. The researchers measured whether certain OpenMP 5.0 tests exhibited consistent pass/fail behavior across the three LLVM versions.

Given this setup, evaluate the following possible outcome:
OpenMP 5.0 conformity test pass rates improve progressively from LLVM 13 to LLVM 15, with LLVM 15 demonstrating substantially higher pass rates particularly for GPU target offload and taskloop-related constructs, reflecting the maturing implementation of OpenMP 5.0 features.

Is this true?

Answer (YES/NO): NO